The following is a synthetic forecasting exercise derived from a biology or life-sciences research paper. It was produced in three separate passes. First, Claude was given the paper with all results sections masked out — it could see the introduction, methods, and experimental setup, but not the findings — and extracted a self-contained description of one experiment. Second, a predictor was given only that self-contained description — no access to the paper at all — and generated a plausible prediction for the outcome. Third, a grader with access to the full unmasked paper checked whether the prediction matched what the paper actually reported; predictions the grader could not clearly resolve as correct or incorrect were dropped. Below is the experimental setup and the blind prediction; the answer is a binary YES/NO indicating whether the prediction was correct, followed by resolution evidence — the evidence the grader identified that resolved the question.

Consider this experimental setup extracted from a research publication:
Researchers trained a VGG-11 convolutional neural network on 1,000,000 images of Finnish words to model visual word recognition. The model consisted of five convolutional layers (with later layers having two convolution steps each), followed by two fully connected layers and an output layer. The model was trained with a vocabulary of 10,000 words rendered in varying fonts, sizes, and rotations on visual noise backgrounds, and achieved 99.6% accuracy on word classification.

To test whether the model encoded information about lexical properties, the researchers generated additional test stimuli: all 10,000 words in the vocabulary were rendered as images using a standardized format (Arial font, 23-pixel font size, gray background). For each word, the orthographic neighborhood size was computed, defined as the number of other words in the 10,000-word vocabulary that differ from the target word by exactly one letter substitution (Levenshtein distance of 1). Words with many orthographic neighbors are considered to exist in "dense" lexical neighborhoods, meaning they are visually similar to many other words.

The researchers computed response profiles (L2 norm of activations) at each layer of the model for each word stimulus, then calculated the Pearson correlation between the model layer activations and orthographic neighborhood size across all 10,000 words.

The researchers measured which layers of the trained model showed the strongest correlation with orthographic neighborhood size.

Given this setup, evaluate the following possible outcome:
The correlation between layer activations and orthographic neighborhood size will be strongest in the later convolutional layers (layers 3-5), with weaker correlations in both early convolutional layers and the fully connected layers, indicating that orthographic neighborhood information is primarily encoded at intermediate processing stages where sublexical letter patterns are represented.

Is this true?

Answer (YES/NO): NO